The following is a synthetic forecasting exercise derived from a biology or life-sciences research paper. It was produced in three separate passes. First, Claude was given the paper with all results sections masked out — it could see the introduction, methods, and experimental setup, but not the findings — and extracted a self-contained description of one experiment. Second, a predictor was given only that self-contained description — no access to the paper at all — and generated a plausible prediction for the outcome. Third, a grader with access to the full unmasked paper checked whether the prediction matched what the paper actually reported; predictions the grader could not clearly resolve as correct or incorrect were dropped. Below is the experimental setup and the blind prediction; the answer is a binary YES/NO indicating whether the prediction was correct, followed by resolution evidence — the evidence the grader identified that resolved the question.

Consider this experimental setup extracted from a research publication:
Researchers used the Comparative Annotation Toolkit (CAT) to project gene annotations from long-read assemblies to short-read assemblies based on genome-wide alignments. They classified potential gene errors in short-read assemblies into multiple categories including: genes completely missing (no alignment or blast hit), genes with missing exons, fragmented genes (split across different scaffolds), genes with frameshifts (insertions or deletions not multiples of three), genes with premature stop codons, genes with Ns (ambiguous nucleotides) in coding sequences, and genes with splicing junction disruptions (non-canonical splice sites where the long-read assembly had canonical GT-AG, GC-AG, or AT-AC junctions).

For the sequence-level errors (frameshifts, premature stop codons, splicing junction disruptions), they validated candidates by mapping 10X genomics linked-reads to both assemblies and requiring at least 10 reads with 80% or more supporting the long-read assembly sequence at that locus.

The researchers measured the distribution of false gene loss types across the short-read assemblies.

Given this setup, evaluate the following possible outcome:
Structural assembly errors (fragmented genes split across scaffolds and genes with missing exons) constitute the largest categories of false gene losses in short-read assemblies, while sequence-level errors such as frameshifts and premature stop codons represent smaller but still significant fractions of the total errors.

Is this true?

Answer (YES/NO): NO